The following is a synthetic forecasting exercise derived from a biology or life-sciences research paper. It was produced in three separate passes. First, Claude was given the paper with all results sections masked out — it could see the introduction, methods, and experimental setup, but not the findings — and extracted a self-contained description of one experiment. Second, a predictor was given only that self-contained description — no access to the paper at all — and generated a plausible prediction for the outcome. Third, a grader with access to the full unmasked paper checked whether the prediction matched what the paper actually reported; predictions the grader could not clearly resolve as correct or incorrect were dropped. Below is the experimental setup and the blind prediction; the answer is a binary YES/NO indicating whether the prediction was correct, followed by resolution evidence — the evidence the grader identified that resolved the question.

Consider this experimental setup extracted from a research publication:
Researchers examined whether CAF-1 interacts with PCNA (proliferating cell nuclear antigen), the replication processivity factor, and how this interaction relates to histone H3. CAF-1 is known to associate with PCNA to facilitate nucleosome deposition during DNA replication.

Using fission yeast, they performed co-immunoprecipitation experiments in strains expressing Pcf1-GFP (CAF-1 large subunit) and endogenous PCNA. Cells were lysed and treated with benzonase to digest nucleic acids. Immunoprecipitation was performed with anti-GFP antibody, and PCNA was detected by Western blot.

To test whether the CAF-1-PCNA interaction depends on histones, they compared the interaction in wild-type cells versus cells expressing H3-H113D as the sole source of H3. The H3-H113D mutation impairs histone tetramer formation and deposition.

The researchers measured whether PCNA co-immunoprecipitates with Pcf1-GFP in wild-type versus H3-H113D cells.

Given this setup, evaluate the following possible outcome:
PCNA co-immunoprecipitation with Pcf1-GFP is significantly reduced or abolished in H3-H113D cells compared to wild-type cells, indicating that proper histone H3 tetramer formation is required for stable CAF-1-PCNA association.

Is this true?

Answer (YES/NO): NO